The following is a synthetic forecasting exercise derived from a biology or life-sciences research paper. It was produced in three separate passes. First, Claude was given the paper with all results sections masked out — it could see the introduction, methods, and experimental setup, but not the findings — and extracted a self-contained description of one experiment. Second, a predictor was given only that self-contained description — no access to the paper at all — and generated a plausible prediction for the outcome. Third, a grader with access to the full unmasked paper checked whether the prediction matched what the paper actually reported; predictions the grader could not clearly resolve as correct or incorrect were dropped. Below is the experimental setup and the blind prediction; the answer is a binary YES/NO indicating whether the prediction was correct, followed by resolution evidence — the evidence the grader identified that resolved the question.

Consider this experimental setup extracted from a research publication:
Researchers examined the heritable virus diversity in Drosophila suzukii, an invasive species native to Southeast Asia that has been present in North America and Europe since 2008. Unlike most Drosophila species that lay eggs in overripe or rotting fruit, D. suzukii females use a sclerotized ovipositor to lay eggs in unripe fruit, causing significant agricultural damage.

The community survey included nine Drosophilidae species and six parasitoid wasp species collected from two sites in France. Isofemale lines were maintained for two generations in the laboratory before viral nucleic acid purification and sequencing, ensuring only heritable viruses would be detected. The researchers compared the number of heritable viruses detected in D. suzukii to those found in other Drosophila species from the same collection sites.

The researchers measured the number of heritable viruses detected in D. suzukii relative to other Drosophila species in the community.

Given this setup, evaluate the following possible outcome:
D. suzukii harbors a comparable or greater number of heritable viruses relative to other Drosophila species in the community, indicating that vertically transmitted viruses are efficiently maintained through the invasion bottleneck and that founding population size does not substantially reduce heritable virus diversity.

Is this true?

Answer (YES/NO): NO